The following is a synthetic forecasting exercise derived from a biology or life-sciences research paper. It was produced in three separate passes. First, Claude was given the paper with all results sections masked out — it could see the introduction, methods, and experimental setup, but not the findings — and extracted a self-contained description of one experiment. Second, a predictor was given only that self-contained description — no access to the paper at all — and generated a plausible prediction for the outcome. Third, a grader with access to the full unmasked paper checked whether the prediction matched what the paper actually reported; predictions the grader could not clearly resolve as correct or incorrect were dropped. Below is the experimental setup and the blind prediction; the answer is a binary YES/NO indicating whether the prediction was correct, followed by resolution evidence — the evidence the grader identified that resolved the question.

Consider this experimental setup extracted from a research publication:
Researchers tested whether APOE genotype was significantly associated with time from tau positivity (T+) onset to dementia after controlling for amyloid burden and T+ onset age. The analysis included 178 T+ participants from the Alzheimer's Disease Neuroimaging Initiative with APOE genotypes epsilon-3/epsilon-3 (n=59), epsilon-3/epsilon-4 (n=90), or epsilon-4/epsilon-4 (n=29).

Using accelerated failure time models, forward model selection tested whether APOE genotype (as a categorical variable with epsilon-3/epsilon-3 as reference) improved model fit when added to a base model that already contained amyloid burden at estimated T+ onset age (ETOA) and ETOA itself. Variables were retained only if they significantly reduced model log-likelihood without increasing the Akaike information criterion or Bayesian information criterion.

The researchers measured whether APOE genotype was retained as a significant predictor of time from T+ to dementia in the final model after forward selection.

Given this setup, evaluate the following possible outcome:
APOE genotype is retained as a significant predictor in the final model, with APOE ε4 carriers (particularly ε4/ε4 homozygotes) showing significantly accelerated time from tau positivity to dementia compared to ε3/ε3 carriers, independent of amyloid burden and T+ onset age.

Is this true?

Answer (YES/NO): NO